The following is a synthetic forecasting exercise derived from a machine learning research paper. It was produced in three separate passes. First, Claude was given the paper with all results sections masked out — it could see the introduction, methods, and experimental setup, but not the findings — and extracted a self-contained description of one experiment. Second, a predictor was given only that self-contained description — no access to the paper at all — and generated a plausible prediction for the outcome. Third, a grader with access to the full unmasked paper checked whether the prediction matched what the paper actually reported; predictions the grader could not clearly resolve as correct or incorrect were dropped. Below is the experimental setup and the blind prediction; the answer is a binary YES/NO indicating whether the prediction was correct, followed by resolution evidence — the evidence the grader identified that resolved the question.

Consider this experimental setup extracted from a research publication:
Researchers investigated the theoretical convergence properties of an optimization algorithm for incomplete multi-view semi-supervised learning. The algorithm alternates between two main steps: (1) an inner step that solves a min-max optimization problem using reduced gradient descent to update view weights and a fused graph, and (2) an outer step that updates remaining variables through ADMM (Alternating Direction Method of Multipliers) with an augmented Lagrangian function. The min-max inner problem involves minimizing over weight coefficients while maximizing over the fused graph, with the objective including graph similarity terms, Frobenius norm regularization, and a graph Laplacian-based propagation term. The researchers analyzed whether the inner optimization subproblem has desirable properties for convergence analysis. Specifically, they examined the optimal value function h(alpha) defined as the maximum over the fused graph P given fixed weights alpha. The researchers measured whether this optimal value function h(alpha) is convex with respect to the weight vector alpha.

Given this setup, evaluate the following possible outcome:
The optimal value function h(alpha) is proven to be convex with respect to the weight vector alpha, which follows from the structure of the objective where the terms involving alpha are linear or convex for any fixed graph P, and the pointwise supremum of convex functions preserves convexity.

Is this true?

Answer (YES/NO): YES